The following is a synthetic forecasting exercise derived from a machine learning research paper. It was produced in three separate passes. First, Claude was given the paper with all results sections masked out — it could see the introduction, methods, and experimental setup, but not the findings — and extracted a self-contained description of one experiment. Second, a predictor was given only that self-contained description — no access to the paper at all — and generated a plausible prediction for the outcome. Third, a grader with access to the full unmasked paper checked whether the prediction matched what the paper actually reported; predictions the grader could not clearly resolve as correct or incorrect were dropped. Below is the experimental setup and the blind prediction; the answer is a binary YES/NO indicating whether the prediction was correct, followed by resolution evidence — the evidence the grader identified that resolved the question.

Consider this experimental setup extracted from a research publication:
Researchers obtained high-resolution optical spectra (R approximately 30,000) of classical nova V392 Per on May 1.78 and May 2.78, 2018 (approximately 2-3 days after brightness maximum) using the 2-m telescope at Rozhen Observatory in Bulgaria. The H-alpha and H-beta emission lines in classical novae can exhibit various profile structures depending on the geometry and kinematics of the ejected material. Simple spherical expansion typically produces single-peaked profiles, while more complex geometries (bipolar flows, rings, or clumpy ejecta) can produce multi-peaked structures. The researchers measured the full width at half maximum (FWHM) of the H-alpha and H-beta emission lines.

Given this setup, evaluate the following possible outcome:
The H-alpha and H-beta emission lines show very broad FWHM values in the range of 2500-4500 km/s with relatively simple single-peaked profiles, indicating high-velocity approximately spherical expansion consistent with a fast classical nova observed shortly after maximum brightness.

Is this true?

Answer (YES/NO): NO